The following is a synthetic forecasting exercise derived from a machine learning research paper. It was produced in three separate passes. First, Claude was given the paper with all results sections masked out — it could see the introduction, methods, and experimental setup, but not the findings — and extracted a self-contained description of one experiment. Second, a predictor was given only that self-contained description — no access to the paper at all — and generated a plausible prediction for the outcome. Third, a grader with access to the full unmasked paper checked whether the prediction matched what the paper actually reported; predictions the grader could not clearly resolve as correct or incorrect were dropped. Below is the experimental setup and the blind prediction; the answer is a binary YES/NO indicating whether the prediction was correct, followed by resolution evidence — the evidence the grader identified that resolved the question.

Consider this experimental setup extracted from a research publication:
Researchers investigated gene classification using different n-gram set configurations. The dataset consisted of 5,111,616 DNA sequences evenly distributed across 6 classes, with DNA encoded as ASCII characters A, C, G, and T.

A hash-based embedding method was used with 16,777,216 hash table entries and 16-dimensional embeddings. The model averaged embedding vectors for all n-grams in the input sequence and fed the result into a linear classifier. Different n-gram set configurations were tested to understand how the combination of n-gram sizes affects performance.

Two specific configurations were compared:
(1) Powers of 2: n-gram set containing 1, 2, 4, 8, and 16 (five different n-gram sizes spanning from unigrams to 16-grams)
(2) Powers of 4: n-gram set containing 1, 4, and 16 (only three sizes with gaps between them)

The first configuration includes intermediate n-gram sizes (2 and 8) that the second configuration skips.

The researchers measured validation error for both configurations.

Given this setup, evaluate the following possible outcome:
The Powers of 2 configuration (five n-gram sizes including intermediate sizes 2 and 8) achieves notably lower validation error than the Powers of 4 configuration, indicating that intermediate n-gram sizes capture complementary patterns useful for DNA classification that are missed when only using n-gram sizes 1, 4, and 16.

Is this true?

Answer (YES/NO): YES